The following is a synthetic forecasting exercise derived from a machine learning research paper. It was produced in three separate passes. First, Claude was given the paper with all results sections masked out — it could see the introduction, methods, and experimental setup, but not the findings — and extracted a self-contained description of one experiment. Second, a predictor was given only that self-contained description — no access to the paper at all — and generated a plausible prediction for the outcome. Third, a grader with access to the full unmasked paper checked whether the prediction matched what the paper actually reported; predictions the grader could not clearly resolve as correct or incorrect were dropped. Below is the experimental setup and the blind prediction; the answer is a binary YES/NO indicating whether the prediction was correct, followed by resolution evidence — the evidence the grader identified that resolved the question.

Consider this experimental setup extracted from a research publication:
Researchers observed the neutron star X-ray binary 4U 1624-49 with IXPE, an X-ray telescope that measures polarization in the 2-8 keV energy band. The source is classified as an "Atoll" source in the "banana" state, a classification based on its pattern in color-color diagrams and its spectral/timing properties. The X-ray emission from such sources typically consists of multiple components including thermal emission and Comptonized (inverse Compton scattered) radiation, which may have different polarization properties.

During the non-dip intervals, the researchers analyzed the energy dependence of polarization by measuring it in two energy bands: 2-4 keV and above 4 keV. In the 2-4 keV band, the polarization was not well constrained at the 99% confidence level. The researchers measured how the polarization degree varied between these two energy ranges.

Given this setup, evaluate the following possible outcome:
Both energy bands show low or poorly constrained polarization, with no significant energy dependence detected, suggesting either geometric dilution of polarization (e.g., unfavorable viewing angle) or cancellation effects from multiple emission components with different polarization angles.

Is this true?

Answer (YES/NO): NO